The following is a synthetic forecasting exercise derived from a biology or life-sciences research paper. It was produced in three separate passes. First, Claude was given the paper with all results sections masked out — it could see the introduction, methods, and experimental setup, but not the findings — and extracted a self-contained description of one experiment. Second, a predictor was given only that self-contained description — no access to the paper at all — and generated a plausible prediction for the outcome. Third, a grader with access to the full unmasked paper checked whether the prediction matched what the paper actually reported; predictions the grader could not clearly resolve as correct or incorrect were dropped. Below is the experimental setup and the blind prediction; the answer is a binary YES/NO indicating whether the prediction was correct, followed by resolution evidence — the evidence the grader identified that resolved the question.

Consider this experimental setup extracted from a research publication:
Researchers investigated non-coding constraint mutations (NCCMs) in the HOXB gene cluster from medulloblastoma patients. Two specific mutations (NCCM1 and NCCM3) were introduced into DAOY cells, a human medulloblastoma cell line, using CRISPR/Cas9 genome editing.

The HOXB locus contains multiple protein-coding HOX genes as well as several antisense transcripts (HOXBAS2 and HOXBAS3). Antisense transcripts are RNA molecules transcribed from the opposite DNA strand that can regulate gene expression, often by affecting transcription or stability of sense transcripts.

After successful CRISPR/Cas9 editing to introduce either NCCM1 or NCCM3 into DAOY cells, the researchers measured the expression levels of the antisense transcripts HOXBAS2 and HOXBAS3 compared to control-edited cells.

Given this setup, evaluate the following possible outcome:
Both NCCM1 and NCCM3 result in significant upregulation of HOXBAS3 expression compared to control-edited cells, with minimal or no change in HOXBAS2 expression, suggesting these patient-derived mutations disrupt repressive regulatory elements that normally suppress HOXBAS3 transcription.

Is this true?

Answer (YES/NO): NO